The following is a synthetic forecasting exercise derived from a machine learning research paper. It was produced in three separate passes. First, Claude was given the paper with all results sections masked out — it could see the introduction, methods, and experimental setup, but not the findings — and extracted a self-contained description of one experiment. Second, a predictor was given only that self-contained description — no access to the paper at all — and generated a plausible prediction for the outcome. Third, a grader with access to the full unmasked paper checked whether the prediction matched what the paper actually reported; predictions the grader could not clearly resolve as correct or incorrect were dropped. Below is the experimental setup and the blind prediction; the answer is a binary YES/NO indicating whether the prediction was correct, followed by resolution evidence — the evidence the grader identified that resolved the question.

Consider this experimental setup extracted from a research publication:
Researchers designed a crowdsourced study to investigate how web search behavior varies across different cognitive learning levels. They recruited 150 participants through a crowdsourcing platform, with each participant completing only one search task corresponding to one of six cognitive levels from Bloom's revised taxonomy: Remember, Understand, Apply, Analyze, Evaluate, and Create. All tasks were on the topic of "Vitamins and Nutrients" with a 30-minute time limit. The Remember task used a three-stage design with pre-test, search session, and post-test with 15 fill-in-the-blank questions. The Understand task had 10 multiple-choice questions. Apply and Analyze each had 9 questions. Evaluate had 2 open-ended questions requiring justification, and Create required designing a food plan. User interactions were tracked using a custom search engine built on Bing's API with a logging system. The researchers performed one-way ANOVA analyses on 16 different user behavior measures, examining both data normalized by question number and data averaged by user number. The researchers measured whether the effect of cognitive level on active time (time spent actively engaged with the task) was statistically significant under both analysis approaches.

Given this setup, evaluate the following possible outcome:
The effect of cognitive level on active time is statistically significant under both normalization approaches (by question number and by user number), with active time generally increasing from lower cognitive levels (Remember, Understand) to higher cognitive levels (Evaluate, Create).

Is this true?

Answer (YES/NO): NO